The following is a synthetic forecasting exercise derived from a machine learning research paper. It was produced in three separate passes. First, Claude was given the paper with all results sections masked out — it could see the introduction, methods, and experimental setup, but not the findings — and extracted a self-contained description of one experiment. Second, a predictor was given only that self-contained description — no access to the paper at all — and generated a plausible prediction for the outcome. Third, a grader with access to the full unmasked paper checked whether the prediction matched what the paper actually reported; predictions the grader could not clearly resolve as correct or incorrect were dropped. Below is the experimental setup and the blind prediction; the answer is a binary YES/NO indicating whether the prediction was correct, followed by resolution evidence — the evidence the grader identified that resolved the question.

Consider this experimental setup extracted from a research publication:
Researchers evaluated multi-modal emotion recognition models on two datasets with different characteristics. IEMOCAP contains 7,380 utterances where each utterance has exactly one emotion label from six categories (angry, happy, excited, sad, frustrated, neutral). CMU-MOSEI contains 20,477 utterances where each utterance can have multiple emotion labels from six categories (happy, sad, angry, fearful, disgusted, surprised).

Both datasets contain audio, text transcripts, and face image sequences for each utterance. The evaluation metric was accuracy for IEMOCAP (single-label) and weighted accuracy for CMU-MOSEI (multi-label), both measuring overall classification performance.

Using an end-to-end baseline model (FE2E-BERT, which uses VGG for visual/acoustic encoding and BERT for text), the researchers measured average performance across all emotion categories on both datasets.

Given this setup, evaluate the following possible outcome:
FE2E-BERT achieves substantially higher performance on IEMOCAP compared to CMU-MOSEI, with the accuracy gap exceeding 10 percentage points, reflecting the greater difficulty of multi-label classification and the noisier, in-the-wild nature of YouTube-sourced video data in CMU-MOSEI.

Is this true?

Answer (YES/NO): YES